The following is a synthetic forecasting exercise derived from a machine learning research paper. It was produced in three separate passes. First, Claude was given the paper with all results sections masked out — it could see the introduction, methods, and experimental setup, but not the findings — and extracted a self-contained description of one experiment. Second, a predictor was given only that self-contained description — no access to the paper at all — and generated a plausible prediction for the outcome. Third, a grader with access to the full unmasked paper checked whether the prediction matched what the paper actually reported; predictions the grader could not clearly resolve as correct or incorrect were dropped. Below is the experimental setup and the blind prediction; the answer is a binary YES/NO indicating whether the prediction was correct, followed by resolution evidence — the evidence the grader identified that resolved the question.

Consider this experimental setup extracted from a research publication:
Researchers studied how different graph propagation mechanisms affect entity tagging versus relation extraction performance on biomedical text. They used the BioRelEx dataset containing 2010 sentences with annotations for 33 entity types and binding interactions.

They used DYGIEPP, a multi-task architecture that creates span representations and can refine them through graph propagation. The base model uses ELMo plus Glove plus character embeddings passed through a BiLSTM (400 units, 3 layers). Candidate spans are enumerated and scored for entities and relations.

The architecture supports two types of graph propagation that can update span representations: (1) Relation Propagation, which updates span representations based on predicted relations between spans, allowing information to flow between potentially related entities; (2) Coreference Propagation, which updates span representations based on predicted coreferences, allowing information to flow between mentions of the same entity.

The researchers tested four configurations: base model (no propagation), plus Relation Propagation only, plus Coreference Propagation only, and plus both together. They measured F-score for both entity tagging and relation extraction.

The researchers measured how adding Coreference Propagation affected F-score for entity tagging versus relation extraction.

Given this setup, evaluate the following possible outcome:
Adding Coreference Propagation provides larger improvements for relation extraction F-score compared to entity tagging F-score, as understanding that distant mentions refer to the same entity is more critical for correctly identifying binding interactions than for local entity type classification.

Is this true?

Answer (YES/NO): NO